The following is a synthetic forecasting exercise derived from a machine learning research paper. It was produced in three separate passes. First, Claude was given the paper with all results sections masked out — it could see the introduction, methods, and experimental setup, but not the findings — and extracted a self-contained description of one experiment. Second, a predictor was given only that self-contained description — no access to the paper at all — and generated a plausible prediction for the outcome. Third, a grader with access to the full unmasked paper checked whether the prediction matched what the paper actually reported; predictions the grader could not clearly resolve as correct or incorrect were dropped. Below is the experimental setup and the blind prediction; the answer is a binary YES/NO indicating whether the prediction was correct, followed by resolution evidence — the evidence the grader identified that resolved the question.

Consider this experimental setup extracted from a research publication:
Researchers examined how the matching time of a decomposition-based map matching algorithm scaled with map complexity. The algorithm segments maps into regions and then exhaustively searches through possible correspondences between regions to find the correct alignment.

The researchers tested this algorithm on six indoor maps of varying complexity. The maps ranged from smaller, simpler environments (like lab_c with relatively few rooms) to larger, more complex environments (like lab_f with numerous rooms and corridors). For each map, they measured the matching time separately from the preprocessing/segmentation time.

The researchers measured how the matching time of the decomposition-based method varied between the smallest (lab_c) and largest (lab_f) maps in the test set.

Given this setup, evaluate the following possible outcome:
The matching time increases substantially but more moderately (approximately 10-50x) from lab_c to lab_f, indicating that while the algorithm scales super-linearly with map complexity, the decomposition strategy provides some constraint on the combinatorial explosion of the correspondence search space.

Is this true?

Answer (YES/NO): NO